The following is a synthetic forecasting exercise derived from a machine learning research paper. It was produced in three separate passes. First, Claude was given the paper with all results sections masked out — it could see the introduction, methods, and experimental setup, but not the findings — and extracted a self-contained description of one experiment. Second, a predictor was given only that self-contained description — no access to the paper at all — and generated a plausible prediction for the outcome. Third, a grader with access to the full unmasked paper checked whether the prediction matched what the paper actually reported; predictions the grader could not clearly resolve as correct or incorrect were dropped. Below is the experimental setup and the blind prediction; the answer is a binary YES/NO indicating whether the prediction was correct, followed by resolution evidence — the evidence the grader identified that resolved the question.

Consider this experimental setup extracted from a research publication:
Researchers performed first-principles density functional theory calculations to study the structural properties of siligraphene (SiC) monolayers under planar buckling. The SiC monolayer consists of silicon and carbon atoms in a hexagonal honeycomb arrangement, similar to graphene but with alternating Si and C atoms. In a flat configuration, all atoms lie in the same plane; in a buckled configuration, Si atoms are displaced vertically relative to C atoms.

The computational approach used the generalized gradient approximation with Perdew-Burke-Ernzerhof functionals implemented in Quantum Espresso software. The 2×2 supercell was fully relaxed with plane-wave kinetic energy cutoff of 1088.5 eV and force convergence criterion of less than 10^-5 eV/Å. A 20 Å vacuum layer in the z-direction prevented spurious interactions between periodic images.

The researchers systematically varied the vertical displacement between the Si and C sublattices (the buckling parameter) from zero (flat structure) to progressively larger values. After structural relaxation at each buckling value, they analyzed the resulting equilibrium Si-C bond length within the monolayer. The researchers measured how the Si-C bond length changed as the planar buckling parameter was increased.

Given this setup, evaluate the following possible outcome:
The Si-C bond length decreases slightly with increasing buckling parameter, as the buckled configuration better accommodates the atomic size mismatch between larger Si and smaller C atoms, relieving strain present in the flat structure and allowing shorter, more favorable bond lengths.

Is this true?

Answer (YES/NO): NO